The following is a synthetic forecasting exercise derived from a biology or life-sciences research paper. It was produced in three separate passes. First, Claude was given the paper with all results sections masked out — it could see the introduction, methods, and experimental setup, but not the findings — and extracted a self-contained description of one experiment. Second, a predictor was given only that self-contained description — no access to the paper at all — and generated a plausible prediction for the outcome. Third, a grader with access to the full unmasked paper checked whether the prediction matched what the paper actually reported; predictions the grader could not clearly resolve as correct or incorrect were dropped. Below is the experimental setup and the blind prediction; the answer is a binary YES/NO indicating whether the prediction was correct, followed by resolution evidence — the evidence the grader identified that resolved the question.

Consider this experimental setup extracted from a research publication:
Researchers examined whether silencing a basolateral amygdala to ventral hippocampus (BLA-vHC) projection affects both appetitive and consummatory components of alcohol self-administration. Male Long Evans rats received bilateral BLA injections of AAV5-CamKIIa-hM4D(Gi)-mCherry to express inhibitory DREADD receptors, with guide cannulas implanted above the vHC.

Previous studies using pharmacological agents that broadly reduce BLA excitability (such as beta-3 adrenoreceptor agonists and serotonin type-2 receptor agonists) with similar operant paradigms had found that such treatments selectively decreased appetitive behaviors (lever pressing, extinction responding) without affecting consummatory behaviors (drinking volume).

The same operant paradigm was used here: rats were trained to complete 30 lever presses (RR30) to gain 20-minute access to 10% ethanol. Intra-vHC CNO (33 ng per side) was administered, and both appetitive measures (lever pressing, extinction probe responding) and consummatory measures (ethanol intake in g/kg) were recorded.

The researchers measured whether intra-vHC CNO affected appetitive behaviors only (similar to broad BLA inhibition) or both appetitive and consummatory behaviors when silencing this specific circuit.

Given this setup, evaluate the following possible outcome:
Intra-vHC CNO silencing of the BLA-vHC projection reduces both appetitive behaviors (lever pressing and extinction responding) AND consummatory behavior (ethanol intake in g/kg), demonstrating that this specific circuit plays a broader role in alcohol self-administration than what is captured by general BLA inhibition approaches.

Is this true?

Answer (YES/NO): YES